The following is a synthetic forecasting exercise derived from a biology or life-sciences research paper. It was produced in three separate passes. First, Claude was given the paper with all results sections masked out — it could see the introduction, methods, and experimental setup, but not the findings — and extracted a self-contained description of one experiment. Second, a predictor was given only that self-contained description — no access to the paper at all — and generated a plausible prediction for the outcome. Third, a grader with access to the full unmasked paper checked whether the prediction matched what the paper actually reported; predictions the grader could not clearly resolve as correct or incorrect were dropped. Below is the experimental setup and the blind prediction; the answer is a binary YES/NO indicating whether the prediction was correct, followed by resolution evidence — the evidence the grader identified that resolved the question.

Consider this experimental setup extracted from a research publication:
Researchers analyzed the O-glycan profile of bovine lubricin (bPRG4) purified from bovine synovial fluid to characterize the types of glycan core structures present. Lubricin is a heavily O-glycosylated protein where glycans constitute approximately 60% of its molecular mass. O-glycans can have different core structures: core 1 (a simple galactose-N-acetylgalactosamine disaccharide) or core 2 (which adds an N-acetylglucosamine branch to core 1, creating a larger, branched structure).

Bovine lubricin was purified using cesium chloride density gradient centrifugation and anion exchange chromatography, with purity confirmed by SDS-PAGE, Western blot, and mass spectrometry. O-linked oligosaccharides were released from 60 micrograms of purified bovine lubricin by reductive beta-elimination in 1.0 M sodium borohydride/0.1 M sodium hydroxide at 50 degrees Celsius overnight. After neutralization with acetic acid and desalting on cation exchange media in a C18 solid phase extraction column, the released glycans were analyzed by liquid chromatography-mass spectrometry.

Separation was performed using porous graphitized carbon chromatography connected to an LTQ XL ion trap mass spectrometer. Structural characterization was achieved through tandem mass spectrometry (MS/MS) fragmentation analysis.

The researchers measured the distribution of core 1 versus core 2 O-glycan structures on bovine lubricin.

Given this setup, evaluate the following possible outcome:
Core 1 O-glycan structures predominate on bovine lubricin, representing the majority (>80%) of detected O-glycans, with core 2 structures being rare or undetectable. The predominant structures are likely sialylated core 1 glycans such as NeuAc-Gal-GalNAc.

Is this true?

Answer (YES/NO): NO